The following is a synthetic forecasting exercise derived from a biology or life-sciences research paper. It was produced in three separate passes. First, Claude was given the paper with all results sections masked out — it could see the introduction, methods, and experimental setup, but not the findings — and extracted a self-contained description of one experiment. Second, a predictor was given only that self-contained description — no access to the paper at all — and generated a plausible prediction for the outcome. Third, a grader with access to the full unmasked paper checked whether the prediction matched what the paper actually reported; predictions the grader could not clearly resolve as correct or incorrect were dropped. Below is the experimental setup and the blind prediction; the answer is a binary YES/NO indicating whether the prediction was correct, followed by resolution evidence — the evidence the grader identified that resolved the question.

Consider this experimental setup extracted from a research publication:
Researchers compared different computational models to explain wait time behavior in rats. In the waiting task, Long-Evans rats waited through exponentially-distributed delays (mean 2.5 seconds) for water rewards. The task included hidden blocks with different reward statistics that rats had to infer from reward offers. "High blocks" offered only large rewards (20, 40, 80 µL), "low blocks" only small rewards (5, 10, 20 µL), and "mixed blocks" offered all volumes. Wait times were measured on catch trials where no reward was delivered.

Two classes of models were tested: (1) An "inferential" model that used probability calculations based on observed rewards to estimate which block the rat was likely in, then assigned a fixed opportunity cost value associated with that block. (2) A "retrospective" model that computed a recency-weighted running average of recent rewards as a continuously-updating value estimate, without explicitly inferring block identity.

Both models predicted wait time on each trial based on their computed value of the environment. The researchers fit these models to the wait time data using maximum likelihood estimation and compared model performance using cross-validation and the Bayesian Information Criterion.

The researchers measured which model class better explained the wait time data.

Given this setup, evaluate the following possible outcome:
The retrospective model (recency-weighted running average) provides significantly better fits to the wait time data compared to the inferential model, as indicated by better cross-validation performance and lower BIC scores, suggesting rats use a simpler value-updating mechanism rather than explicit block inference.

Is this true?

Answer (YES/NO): NO